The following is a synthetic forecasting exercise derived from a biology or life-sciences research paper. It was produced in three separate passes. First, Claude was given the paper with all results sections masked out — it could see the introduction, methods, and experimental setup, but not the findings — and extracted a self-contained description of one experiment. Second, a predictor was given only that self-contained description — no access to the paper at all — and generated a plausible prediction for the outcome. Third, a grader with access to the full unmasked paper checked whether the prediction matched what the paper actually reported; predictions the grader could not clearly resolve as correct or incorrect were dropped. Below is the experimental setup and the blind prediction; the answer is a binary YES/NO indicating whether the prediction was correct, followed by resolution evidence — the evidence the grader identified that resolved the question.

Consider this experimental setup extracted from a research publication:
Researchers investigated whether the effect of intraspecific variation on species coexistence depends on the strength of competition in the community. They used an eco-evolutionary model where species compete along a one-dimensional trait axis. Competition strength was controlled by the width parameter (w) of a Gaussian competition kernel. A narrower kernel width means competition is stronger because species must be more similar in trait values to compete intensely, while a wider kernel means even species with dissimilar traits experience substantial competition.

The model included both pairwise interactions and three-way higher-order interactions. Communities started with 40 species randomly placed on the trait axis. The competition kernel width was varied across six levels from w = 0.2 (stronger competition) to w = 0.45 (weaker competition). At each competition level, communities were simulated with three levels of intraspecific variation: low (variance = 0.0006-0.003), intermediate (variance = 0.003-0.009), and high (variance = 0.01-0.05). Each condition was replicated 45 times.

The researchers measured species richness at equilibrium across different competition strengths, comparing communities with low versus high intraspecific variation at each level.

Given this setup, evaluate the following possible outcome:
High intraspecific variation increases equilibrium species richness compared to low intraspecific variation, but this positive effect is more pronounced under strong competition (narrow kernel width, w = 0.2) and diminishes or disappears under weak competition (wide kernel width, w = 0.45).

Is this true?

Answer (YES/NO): NO